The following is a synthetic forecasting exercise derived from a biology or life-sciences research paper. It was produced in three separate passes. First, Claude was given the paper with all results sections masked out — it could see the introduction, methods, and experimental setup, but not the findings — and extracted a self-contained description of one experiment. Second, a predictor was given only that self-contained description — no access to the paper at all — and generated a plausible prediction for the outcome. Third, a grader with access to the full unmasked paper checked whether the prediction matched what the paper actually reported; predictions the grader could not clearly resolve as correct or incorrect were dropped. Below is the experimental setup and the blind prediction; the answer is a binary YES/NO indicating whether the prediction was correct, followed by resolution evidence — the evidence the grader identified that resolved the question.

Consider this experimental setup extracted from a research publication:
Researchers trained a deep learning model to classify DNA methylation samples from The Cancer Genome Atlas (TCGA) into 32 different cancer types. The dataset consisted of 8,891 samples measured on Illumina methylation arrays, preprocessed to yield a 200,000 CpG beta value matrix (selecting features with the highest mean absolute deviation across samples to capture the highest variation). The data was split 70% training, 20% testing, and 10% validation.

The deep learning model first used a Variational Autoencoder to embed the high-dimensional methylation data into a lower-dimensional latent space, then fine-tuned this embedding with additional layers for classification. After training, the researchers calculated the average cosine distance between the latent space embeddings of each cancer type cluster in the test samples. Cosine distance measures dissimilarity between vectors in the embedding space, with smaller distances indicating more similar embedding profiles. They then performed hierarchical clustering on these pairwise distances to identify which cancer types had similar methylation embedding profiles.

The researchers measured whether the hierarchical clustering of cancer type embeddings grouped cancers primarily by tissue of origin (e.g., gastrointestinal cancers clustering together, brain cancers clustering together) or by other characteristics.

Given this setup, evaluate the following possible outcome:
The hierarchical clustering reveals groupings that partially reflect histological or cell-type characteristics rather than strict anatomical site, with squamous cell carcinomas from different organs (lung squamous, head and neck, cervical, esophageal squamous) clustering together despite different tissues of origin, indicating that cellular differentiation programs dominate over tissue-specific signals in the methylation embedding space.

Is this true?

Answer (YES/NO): NO